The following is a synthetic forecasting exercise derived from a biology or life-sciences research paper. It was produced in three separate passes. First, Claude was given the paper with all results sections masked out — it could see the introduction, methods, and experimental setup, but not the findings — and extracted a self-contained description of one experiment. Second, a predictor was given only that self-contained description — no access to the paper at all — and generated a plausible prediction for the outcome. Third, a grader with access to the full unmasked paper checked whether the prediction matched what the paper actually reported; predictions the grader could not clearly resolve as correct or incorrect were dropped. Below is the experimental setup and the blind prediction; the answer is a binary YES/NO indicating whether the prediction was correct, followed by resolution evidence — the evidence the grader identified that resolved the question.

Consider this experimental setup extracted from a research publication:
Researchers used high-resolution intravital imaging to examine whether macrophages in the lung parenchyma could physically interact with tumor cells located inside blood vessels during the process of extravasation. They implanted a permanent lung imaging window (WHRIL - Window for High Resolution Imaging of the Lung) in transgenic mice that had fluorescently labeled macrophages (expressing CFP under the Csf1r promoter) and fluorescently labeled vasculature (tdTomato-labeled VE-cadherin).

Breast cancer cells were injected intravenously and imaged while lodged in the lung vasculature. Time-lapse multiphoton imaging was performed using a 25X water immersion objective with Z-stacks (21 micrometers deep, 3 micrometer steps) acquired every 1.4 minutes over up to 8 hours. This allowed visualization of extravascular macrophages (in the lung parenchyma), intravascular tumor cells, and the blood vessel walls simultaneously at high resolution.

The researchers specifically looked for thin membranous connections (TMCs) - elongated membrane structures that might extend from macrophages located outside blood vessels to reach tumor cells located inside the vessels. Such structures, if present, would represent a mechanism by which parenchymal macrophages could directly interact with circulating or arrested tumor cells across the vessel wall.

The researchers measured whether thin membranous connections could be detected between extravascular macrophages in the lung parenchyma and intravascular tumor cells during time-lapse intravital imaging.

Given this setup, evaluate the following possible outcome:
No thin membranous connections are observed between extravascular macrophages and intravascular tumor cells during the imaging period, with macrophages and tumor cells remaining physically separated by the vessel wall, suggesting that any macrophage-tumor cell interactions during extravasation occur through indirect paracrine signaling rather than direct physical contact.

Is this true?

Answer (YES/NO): NO